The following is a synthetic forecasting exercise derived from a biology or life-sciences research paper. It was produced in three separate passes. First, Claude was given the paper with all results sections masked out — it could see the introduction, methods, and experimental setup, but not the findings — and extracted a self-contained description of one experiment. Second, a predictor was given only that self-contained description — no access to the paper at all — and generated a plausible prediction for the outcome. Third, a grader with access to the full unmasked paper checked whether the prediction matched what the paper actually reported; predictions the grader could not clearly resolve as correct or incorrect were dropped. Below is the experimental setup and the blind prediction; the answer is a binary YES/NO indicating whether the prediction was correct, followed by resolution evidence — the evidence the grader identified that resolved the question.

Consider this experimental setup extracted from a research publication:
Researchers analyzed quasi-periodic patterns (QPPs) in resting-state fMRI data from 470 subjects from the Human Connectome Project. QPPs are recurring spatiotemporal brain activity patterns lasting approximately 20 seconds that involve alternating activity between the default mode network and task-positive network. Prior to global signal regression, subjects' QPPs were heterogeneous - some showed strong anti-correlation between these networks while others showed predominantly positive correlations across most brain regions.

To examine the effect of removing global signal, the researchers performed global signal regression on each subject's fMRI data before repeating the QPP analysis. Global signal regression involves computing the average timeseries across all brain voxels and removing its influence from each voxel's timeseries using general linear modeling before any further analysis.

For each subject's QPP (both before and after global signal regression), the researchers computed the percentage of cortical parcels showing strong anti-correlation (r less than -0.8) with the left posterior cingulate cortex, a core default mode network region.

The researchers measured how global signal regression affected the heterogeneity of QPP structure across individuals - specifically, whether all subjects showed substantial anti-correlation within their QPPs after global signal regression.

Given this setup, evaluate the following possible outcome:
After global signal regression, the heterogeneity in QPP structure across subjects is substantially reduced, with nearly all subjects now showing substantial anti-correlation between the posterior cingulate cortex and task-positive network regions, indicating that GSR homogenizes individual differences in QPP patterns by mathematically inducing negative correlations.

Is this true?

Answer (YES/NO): YES